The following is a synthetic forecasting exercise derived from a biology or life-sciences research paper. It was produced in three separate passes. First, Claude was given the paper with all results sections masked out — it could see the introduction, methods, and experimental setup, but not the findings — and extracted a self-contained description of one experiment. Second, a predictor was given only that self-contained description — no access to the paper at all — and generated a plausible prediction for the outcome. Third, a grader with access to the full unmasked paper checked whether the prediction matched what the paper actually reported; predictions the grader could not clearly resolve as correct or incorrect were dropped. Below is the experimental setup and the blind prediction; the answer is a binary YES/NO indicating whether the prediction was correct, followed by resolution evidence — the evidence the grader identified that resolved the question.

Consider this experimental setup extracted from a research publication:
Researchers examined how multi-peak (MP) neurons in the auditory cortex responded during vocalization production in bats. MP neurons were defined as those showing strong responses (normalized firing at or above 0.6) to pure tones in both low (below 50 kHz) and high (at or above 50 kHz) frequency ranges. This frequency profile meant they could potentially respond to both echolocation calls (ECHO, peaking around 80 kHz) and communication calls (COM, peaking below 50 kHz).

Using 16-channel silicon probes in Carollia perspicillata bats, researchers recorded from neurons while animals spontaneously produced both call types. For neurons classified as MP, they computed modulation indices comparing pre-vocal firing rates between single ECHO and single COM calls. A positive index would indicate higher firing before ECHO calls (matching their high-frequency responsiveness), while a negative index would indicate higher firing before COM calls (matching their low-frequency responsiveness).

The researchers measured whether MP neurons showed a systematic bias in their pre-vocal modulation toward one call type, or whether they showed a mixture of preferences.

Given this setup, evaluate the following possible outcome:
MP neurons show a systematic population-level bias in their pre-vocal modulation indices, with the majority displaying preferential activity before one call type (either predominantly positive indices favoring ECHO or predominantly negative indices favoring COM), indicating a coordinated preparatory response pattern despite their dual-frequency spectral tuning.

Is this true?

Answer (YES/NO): YES